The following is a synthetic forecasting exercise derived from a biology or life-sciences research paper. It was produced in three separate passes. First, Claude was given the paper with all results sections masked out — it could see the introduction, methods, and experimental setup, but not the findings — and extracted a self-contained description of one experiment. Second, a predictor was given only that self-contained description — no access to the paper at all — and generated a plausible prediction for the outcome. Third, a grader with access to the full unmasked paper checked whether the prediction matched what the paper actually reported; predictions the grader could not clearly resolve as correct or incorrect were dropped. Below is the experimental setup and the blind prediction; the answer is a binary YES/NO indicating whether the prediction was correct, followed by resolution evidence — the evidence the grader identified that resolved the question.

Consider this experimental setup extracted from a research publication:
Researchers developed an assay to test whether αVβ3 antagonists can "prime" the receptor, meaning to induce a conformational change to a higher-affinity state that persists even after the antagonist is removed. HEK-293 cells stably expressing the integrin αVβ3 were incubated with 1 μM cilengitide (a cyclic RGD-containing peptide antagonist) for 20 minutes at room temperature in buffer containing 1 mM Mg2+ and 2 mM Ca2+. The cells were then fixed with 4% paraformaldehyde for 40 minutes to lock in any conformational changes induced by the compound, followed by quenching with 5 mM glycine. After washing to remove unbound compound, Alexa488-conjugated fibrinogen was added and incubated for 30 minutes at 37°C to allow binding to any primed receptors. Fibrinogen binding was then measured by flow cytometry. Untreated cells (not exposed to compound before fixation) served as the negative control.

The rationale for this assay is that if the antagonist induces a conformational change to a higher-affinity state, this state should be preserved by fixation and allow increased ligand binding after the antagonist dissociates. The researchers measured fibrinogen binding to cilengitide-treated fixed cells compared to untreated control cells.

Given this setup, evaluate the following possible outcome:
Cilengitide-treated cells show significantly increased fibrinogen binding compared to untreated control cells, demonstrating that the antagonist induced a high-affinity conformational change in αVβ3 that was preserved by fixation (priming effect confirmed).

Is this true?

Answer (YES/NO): YES